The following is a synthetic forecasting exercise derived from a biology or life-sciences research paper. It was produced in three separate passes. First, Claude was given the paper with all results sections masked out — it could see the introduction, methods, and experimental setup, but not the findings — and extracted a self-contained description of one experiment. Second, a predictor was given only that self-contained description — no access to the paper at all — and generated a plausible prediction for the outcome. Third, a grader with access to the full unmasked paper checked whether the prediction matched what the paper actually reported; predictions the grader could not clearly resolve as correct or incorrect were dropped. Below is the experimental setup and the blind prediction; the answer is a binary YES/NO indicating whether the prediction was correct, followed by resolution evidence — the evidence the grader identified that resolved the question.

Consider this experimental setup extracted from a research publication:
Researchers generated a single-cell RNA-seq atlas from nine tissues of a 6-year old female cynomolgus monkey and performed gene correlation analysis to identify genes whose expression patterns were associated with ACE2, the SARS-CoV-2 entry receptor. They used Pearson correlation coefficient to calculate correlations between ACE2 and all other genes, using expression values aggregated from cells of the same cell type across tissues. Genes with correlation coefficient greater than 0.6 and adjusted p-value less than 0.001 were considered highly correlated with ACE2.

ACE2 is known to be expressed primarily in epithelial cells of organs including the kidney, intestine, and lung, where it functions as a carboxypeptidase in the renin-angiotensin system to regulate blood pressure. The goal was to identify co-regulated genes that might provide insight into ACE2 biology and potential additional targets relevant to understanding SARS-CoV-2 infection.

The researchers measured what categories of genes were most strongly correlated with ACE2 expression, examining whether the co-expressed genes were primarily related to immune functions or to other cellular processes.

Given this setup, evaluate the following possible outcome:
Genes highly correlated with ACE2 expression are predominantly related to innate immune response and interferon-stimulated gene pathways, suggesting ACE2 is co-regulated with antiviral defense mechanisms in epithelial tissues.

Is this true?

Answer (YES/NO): NO